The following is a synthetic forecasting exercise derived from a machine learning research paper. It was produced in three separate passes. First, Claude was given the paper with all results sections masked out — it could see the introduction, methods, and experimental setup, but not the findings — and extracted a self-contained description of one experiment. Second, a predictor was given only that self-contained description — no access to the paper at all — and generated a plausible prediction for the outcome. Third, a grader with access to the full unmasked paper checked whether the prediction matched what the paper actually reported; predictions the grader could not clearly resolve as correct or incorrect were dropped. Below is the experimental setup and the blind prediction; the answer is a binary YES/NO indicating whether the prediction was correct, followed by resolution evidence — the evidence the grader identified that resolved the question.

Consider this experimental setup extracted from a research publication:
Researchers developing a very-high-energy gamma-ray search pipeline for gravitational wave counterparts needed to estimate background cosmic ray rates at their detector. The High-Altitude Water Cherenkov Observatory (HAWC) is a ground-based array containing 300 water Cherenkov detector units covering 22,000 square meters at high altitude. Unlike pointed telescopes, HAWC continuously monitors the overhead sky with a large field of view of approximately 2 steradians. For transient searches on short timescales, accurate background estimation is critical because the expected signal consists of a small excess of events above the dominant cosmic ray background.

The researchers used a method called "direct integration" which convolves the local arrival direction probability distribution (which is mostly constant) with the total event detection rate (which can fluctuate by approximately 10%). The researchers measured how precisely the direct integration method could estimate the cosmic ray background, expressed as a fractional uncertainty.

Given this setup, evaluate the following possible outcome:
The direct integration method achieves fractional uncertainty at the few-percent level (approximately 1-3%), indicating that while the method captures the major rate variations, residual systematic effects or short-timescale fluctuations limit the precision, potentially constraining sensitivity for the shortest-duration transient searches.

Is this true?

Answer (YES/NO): NO